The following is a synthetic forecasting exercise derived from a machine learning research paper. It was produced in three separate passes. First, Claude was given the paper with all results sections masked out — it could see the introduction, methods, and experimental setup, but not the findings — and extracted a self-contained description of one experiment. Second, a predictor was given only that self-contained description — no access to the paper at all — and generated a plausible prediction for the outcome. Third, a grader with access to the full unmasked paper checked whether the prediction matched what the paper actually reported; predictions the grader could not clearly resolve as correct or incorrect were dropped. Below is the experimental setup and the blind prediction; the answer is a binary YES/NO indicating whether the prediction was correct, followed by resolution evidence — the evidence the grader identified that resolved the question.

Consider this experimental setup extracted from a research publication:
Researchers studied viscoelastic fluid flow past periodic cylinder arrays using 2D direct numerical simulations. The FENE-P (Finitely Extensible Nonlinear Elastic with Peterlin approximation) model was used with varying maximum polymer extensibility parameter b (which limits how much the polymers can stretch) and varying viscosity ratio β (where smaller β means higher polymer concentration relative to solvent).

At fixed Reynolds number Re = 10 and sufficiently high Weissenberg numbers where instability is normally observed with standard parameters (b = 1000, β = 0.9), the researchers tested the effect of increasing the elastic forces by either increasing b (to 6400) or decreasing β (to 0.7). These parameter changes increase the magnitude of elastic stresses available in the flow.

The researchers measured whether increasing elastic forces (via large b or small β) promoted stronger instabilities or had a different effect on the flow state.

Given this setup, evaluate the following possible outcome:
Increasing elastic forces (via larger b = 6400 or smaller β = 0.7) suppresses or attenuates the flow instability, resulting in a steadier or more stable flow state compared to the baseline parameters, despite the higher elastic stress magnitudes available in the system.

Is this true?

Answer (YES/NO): YES